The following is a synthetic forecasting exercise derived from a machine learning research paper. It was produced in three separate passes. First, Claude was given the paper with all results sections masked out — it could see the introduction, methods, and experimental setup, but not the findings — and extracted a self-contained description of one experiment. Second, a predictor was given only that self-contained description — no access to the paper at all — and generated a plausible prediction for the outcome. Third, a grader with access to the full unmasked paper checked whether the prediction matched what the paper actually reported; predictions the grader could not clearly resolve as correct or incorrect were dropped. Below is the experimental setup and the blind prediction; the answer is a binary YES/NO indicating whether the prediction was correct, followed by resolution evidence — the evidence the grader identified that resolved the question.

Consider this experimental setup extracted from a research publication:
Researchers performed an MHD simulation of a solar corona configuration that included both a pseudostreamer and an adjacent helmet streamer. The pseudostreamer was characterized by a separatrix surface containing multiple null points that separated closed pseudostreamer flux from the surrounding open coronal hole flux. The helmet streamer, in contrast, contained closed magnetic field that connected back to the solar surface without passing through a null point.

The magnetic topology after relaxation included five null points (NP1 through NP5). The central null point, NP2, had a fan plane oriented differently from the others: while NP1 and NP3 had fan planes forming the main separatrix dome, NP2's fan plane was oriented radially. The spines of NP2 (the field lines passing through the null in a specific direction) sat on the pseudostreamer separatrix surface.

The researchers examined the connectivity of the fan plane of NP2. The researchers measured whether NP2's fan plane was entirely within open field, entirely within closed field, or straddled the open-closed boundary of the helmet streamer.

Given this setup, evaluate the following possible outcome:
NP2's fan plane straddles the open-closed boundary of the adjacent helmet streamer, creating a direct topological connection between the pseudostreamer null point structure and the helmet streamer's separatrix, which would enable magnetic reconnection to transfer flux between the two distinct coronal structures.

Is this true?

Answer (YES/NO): YES